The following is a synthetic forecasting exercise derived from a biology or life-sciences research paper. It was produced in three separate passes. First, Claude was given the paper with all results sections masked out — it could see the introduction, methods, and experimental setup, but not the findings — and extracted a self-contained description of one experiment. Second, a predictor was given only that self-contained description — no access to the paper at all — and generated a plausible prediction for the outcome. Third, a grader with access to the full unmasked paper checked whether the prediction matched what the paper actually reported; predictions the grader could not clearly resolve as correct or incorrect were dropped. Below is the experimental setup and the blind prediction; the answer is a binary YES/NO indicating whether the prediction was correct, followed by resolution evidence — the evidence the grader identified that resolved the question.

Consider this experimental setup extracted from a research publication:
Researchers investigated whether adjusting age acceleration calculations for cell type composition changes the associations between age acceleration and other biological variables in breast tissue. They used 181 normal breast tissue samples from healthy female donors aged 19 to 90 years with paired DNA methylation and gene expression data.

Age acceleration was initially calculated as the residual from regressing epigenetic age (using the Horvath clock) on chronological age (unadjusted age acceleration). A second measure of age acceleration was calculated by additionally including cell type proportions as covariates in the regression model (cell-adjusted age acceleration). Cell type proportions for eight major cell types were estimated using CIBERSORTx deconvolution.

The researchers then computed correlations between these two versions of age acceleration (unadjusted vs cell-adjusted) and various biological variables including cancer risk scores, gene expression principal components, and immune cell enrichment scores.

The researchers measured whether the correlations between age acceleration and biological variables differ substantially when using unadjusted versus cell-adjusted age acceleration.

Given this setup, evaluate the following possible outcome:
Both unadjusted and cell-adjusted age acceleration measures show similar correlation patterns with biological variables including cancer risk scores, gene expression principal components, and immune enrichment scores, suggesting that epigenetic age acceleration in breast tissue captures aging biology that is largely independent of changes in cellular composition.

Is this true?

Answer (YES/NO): NO